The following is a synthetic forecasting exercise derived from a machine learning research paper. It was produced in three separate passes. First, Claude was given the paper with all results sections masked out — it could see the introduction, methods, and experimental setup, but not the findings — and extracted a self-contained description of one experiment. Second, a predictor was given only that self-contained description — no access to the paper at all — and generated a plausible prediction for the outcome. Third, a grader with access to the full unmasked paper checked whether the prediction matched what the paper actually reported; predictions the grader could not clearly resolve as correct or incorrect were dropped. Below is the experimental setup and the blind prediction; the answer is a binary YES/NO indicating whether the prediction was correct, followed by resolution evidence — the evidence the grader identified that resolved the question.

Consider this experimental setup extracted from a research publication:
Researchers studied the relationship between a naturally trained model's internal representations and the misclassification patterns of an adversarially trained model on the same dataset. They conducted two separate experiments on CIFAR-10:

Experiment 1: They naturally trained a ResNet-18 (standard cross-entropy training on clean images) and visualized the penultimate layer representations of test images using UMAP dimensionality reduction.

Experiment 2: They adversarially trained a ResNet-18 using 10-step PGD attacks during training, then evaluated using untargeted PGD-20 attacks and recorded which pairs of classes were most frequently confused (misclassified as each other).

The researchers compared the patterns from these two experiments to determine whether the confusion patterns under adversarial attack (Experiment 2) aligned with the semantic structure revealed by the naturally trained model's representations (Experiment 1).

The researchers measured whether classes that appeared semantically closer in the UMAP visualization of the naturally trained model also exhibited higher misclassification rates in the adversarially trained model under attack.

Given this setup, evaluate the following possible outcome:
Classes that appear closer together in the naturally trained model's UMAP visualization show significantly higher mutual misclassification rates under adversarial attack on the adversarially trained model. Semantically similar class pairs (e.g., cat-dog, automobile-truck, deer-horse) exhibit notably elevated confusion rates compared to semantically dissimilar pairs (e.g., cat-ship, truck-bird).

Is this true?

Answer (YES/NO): YES